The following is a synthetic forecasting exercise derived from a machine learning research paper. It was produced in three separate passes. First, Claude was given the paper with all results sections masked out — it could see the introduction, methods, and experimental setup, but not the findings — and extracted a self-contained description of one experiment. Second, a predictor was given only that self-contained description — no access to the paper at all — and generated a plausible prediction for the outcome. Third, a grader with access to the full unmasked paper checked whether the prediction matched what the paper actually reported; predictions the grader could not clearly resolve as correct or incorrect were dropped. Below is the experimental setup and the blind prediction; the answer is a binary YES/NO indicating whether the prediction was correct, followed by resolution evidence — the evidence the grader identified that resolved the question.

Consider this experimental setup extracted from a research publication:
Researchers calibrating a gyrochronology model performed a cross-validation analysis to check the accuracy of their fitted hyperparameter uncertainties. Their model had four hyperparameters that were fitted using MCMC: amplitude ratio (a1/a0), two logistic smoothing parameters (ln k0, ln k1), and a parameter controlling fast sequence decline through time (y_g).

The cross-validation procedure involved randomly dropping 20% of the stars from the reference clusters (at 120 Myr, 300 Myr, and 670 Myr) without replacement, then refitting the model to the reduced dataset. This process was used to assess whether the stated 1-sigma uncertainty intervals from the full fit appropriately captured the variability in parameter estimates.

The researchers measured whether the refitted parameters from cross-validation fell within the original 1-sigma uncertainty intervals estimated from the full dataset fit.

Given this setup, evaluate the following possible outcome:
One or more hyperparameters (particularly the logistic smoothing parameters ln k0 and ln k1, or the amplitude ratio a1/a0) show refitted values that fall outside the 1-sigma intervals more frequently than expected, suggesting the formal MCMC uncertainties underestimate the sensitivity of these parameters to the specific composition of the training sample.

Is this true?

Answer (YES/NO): NO